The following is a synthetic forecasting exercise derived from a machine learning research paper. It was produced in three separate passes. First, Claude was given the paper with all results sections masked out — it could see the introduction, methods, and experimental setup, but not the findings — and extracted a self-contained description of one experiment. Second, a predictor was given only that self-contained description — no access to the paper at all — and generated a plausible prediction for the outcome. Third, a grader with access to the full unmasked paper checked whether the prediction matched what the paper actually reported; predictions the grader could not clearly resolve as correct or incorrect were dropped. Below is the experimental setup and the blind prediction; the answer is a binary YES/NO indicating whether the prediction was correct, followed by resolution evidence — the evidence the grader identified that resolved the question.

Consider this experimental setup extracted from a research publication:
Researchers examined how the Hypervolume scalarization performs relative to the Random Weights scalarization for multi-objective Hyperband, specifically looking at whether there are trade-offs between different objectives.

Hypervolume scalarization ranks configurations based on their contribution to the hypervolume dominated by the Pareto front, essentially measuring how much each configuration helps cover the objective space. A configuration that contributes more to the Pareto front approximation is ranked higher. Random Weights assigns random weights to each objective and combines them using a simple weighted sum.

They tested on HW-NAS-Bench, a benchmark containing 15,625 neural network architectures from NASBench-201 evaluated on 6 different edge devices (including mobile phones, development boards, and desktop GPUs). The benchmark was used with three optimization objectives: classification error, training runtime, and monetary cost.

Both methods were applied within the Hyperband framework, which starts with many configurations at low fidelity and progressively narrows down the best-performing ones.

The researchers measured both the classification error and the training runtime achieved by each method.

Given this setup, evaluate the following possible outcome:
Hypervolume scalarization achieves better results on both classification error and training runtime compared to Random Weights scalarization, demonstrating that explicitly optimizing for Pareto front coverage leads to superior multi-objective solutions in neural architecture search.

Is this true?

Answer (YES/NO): NO